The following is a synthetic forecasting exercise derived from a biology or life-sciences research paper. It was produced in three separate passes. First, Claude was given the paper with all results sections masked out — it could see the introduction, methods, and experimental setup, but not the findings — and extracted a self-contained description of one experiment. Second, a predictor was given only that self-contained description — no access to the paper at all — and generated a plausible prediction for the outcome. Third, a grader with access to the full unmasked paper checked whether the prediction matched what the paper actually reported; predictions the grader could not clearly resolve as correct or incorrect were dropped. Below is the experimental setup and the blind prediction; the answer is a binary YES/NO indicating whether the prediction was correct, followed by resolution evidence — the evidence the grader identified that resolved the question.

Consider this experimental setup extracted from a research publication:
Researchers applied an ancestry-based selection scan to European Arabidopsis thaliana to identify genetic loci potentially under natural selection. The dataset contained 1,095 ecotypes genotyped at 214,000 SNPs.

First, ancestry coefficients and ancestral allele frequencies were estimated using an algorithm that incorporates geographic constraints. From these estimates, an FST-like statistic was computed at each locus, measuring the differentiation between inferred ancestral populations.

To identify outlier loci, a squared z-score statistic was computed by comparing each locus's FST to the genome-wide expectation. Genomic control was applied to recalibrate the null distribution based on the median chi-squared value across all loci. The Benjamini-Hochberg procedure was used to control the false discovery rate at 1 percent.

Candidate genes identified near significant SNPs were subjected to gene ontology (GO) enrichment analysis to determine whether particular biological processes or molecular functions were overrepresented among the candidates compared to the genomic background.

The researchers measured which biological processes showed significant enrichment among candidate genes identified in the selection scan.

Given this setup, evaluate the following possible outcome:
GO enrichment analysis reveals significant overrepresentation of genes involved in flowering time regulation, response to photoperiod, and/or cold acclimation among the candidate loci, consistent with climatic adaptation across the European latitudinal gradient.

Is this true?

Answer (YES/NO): NO